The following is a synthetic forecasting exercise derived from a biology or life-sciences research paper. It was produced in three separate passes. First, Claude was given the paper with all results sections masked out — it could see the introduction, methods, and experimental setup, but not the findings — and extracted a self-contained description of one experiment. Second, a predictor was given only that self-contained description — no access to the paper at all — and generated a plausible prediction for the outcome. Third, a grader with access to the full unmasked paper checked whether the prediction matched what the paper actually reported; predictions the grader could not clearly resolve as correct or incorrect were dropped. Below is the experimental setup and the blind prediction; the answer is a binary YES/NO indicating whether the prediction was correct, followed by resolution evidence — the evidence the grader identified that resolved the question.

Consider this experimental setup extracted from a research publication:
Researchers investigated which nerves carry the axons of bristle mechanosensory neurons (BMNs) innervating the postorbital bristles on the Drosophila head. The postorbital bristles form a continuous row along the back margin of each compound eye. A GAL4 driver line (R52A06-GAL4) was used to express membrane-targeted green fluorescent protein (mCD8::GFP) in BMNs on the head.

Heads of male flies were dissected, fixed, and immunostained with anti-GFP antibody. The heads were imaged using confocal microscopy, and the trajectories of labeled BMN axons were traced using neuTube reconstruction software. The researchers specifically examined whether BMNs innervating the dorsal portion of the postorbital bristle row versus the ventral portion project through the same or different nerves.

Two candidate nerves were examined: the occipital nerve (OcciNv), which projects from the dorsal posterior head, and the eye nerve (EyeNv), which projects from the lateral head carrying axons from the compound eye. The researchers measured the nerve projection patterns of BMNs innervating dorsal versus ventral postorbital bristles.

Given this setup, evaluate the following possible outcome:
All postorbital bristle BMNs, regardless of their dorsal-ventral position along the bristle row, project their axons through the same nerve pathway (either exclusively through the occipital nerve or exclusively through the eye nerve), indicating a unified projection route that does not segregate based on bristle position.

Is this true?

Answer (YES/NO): NO